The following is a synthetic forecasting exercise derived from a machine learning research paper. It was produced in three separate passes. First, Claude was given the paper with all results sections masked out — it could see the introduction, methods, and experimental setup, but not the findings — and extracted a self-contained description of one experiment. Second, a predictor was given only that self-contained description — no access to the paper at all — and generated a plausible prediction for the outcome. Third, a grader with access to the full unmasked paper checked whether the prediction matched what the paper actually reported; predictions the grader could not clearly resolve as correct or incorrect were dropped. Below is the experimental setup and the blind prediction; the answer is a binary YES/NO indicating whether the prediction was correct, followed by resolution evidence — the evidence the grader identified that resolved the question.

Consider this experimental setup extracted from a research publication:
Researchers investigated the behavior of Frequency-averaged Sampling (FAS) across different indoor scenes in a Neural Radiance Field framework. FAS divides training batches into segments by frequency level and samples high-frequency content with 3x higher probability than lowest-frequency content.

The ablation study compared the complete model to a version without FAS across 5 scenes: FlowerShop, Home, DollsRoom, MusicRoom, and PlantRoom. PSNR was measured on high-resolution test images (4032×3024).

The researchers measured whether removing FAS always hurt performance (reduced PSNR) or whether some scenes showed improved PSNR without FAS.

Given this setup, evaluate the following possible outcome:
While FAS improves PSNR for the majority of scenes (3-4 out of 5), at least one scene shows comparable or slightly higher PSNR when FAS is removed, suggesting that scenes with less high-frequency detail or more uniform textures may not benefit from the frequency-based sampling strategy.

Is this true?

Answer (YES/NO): YES